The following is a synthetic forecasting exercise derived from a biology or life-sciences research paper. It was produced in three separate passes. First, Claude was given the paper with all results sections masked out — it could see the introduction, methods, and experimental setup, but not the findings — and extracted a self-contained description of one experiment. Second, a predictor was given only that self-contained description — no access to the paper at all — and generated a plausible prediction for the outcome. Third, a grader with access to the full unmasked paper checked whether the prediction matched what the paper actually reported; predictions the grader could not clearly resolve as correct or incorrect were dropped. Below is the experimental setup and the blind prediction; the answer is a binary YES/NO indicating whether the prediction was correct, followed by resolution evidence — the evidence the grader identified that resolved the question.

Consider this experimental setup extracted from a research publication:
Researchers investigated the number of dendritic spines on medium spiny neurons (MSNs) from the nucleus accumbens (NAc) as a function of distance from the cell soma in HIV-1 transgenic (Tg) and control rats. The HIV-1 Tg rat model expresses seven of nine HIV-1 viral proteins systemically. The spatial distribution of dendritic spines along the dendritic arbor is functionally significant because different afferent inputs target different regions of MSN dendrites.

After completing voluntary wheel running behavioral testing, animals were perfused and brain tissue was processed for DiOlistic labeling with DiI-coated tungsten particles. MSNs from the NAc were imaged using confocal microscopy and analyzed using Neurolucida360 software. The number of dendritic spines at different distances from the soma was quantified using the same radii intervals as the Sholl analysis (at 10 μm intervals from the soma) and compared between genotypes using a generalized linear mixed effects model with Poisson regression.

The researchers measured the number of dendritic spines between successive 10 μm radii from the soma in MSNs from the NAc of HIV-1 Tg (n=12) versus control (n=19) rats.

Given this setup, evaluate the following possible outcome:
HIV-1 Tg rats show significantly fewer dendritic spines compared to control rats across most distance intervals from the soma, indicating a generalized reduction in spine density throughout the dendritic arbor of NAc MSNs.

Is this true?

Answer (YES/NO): NO